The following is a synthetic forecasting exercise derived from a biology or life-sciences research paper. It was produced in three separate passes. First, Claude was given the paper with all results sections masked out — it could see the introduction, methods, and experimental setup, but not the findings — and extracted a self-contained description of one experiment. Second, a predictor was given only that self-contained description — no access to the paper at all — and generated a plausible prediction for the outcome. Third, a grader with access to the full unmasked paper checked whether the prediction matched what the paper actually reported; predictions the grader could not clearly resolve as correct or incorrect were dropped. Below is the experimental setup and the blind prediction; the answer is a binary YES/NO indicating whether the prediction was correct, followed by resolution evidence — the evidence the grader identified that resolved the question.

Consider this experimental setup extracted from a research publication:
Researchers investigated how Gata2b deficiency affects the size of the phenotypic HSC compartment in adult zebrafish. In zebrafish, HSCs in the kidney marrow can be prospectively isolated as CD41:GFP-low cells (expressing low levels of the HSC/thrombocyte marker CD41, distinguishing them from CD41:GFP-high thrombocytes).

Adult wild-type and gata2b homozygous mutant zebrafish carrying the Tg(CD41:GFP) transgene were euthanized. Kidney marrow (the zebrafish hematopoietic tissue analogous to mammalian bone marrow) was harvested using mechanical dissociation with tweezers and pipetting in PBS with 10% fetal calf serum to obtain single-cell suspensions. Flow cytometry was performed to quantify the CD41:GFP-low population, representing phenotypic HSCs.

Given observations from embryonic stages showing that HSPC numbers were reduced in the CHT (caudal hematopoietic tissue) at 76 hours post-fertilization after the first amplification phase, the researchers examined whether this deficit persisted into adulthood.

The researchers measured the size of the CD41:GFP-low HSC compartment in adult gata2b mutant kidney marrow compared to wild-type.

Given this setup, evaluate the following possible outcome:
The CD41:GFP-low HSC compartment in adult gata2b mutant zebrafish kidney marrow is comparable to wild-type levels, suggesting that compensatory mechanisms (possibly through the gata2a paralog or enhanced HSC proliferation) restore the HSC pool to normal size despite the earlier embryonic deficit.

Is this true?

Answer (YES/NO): YES